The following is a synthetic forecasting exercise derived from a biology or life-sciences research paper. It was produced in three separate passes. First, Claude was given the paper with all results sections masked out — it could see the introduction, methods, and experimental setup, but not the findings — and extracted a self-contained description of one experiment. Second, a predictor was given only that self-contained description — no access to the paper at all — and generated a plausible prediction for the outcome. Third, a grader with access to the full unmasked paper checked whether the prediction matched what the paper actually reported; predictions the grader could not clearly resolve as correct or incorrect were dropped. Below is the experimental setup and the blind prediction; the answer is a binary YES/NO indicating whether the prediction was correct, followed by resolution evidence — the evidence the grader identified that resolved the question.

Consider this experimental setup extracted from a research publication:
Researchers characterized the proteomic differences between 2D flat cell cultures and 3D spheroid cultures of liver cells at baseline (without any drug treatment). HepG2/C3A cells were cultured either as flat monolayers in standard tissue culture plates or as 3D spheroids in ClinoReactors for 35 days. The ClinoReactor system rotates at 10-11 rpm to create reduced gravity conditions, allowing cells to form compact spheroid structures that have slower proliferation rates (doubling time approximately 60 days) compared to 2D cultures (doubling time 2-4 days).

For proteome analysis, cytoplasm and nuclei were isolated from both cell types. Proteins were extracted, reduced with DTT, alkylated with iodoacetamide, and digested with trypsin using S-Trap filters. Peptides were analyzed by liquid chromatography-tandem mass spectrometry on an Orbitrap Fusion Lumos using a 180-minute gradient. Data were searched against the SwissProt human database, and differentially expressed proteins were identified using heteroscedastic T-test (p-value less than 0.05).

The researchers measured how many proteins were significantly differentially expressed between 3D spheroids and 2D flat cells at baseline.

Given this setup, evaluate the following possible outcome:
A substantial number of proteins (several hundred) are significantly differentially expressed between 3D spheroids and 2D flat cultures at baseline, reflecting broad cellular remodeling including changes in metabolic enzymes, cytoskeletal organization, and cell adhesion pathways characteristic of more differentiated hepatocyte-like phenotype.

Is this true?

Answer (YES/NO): NO